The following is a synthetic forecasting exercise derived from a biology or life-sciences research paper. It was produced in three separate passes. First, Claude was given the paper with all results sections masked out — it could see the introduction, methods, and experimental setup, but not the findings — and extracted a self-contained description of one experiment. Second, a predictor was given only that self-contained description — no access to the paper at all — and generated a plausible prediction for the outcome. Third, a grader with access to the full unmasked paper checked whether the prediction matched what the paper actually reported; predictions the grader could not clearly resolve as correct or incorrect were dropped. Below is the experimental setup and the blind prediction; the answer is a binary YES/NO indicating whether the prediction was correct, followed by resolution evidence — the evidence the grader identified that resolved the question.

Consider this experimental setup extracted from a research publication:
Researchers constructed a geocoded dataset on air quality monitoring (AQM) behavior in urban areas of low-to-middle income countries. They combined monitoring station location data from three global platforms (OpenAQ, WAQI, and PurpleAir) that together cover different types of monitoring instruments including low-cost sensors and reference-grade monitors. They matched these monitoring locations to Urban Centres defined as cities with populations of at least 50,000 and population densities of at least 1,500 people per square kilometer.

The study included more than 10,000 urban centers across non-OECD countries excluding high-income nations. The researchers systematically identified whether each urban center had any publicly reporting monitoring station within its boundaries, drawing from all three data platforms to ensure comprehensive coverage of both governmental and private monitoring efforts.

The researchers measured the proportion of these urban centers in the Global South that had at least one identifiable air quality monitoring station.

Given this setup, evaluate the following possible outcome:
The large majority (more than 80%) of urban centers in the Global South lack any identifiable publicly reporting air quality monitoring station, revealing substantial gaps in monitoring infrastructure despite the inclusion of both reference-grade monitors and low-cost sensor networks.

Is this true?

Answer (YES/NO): YES